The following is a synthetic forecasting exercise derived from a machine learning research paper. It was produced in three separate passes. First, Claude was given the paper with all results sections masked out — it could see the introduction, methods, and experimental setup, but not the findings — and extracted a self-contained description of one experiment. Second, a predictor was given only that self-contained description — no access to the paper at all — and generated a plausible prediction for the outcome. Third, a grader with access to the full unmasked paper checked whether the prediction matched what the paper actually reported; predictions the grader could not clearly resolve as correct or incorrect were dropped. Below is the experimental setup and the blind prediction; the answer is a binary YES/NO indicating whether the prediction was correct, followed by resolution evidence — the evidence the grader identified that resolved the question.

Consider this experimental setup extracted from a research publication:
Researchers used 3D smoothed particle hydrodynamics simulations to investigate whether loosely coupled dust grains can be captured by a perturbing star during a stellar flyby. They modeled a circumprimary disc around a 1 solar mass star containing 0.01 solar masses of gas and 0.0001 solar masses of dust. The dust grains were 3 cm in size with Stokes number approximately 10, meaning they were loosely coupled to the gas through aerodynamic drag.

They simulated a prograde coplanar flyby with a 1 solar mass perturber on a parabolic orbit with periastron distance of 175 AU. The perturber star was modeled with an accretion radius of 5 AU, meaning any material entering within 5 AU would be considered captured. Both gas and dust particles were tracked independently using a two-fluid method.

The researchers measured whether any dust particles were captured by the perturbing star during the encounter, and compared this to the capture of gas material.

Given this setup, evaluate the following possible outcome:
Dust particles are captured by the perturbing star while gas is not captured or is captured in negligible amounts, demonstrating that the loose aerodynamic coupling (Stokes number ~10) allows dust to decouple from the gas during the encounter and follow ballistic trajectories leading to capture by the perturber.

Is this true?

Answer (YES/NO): NO